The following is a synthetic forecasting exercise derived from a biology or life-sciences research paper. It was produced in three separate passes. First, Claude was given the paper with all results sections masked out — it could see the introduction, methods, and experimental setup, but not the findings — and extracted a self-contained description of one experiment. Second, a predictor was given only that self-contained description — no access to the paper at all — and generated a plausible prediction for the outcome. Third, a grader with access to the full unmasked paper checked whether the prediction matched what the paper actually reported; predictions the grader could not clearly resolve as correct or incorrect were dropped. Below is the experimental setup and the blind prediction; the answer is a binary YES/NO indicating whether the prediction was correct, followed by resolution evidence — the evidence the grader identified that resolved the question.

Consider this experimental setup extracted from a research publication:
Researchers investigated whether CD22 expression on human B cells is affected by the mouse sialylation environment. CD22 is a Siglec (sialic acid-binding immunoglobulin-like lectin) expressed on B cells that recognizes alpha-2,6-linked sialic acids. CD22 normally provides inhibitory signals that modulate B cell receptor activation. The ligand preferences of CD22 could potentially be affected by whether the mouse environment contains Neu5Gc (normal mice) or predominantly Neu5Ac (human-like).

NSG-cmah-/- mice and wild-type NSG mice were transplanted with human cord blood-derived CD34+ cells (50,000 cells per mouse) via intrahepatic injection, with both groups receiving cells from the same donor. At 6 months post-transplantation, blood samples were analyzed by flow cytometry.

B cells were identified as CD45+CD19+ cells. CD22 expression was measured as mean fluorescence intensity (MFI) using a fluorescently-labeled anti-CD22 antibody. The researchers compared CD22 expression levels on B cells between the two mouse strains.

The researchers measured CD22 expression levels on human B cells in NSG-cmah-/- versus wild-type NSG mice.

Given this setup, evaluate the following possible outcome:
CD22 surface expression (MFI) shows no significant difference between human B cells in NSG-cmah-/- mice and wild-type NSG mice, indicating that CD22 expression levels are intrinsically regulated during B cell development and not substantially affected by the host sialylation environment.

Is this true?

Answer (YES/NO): NO